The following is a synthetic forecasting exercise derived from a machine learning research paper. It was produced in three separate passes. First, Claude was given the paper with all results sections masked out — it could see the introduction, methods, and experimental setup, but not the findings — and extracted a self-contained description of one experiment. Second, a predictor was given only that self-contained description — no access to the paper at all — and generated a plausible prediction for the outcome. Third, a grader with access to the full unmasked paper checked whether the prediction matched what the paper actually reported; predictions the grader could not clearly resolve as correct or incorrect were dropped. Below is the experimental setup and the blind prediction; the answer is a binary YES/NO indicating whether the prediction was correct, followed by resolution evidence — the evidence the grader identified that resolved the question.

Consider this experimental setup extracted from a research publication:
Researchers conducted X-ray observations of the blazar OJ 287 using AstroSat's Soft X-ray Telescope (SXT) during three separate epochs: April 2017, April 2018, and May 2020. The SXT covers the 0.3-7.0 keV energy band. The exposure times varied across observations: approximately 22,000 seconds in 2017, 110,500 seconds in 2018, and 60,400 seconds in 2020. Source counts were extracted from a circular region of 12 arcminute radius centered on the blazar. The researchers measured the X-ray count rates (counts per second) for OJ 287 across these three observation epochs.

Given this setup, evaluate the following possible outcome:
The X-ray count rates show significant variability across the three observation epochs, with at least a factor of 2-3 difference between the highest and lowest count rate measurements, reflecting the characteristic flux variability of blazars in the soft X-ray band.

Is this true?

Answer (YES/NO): YES